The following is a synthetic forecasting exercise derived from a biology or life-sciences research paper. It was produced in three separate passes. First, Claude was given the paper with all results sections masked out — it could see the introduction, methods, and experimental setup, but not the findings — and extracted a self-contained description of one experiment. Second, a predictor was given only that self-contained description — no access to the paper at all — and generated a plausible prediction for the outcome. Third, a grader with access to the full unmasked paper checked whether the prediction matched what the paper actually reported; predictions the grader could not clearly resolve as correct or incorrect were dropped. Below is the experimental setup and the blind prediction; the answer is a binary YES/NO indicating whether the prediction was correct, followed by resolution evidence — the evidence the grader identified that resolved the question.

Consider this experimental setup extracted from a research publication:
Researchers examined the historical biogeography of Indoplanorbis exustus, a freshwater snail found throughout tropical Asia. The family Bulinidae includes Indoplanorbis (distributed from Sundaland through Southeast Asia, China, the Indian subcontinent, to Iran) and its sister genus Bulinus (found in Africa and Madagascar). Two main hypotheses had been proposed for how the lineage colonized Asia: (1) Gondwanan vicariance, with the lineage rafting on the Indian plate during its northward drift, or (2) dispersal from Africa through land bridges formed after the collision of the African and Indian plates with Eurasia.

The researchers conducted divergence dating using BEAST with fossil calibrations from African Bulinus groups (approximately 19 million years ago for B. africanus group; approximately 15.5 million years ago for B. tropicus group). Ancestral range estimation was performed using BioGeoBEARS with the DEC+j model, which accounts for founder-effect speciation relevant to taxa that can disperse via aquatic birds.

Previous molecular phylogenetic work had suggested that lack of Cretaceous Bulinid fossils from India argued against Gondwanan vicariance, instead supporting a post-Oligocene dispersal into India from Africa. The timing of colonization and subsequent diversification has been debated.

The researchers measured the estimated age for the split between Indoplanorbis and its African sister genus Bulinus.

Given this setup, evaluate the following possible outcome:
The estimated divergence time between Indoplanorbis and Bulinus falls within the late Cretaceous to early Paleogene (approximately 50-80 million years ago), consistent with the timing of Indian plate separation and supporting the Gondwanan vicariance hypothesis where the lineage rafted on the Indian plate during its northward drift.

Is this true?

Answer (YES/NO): NO